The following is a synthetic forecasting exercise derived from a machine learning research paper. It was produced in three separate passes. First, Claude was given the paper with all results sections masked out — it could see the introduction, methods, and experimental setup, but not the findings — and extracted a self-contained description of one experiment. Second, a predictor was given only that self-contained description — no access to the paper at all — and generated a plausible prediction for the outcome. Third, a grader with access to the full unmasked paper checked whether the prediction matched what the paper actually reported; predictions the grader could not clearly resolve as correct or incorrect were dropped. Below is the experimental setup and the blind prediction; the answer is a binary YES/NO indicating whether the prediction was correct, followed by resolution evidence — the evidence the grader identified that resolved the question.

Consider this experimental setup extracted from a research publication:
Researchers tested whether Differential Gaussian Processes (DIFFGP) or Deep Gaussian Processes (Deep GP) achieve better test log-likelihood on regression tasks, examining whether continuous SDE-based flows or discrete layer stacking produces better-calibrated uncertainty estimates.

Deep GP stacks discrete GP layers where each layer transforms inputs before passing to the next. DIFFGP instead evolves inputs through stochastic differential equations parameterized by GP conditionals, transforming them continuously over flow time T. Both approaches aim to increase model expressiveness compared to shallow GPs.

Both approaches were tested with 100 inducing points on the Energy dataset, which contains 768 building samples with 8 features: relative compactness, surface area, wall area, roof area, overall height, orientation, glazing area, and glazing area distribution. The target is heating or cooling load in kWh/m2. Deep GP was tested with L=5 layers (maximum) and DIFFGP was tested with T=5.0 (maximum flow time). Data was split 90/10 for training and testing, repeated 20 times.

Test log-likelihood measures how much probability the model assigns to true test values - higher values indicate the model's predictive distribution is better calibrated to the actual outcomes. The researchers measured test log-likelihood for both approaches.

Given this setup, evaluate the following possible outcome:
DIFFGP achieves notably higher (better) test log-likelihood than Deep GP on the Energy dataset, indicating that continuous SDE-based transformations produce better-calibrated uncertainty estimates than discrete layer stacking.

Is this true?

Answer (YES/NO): YES